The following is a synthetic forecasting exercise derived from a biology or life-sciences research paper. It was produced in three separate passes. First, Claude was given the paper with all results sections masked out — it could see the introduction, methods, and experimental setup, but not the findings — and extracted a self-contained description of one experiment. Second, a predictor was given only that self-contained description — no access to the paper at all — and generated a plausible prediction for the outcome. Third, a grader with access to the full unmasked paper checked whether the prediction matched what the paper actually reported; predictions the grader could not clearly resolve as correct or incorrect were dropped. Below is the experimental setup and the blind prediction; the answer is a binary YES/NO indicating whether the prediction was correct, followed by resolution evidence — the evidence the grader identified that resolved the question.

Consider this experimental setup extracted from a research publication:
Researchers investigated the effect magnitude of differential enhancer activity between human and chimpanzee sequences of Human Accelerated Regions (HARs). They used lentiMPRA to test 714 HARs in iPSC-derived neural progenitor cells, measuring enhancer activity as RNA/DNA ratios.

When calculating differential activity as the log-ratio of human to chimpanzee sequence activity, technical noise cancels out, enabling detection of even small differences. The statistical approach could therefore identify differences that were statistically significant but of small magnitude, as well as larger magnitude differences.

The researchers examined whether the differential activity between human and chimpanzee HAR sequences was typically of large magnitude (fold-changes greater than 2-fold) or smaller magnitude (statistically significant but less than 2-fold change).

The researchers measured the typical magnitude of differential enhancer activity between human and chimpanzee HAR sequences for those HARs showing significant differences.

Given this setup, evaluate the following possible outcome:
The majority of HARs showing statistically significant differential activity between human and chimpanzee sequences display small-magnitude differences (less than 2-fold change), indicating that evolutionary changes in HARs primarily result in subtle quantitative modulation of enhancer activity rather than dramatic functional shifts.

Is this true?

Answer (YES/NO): YES